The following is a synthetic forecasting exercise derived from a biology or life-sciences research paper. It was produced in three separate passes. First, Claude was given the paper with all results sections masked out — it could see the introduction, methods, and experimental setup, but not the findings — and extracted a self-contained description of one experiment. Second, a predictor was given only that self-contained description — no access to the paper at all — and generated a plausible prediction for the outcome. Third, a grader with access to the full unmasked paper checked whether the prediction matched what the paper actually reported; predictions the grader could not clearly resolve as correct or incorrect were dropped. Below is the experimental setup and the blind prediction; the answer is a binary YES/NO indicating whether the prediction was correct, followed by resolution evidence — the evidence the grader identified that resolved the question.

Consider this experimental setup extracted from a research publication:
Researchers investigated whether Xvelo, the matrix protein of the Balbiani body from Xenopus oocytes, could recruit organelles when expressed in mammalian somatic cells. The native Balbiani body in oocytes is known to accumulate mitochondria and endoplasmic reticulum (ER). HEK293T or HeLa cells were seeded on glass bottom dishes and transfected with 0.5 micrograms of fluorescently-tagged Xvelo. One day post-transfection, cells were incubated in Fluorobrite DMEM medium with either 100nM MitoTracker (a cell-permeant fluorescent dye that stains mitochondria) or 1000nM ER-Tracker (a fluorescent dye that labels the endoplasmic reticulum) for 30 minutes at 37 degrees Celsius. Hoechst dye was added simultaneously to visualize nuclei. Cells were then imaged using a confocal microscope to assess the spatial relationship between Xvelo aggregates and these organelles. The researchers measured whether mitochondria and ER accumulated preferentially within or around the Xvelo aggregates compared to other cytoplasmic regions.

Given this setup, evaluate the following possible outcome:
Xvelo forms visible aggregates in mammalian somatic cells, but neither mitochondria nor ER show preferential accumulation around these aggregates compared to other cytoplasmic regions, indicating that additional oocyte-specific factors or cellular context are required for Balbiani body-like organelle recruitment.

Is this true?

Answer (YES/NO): NO